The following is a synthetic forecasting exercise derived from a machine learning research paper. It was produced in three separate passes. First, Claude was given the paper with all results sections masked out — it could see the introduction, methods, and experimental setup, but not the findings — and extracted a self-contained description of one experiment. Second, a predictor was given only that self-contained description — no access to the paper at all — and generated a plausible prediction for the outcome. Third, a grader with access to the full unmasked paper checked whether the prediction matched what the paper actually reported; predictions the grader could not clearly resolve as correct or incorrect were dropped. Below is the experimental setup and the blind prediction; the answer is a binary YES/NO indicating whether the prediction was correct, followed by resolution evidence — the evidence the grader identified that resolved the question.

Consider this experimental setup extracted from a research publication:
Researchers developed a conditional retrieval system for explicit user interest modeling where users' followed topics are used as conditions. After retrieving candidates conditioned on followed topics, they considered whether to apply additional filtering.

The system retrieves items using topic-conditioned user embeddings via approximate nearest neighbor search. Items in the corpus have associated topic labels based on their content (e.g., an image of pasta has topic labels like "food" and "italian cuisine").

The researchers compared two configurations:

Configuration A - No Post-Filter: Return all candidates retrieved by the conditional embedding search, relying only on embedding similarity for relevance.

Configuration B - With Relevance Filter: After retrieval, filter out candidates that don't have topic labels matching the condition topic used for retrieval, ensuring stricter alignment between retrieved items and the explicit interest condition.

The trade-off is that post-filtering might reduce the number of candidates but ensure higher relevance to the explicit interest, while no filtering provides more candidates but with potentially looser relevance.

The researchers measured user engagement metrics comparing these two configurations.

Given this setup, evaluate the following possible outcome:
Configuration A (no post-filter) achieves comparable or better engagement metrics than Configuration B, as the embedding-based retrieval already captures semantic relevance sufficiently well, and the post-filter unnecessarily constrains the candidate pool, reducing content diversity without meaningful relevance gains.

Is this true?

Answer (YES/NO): NO